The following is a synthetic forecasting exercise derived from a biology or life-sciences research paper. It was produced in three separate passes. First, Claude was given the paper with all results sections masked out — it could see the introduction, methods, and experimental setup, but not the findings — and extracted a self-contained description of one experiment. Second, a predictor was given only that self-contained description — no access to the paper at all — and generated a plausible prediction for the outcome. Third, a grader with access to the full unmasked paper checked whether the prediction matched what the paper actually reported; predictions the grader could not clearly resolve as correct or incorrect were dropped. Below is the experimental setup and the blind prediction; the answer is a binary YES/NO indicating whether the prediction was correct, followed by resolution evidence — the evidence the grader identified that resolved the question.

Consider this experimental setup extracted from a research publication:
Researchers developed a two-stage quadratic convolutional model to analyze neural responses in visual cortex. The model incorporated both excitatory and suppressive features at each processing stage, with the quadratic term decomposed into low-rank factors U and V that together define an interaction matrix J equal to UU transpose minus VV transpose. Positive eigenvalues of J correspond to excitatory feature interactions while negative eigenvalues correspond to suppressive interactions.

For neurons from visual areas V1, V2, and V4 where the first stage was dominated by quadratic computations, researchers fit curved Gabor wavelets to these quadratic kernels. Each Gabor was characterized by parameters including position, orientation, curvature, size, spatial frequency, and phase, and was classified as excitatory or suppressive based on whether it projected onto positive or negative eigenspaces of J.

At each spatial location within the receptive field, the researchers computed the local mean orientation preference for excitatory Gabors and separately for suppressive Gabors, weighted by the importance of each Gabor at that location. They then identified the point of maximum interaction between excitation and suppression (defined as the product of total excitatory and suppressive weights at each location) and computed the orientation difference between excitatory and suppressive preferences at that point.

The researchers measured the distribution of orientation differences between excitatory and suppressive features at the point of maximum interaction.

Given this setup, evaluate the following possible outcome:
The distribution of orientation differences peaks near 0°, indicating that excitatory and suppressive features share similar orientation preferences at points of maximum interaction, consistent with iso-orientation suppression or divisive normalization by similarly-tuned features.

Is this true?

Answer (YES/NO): NO